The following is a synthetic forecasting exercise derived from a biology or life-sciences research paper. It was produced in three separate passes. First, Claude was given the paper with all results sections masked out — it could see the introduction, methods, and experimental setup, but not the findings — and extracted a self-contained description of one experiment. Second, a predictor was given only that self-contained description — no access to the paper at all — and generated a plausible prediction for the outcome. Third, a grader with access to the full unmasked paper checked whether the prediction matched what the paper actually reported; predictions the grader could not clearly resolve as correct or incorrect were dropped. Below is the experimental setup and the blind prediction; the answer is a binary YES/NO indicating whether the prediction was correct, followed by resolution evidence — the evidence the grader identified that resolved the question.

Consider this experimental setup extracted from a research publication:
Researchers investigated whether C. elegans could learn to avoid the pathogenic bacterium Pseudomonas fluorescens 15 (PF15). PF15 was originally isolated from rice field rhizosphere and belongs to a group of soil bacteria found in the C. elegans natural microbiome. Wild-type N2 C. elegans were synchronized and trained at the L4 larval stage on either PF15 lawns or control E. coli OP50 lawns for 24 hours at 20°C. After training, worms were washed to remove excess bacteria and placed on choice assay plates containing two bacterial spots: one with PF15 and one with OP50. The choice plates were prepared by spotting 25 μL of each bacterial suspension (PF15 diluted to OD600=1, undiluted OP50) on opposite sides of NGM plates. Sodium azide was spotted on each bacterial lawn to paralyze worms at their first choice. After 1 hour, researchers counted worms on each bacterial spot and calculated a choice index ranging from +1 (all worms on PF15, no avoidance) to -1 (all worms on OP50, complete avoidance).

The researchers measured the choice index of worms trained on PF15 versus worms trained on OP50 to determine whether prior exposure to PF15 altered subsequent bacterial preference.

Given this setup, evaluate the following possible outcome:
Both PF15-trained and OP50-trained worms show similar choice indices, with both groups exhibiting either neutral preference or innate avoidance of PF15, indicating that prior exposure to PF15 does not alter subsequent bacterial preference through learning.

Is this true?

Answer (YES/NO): NO